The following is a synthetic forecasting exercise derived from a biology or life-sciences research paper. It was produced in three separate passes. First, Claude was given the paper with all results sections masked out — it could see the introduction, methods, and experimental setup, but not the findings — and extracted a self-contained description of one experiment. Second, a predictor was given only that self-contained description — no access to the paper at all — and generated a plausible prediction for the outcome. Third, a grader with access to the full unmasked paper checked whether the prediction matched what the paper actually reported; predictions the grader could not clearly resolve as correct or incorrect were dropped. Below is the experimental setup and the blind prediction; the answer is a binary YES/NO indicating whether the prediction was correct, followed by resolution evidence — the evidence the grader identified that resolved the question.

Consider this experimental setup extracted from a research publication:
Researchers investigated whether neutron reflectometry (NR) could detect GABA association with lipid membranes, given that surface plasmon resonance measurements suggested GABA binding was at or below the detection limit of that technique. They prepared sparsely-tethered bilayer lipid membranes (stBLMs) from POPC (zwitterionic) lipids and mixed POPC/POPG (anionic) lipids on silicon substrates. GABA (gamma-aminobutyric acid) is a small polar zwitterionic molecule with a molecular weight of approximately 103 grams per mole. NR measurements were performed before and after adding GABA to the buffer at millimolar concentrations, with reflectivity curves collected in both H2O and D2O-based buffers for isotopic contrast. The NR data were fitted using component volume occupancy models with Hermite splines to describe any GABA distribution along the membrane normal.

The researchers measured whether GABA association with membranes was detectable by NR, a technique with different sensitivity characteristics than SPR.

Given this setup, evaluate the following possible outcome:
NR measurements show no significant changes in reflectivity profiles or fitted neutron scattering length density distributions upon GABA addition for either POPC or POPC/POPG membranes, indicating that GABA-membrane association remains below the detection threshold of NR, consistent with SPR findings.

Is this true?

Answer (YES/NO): YES